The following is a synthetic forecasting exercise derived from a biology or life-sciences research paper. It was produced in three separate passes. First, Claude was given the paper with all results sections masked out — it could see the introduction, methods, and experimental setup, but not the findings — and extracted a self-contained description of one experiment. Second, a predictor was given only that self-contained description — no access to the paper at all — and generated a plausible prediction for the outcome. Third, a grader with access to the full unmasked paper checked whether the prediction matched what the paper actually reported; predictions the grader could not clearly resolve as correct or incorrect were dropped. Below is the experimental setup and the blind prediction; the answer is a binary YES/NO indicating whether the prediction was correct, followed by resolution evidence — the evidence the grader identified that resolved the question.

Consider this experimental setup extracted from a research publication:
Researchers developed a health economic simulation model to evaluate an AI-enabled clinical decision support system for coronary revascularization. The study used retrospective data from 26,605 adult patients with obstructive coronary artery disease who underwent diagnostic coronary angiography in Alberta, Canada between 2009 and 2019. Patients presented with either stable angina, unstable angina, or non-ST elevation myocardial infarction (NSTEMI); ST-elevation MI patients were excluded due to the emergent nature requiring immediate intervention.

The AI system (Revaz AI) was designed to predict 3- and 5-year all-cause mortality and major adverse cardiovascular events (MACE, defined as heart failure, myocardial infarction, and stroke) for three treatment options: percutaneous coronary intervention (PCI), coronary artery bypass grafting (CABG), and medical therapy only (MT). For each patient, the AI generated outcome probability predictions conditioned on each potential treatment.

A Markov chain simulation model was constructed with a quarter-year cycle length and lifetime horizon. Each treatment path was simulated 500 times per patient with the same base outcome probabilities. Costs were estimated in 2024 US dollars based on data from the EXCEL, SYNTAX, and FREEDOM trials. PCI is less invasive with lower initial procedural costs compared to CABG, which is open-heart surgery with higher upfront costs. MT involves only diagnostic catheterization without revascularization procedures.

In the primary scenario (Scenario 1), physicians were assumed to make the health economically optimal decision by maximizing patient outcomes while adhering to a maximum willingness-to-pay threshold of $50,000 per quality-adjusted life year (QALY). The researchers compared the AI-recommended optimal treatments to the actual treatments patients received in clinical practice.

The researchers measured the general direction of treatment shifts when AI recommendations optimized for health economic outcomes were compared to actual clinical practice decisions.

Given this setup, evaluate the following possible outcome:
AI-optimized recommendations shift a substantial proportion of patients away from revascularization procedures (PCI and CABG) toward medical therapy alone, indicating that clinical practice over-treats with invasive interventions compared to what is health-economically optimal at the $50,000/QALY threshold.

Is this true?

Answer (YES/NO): NO